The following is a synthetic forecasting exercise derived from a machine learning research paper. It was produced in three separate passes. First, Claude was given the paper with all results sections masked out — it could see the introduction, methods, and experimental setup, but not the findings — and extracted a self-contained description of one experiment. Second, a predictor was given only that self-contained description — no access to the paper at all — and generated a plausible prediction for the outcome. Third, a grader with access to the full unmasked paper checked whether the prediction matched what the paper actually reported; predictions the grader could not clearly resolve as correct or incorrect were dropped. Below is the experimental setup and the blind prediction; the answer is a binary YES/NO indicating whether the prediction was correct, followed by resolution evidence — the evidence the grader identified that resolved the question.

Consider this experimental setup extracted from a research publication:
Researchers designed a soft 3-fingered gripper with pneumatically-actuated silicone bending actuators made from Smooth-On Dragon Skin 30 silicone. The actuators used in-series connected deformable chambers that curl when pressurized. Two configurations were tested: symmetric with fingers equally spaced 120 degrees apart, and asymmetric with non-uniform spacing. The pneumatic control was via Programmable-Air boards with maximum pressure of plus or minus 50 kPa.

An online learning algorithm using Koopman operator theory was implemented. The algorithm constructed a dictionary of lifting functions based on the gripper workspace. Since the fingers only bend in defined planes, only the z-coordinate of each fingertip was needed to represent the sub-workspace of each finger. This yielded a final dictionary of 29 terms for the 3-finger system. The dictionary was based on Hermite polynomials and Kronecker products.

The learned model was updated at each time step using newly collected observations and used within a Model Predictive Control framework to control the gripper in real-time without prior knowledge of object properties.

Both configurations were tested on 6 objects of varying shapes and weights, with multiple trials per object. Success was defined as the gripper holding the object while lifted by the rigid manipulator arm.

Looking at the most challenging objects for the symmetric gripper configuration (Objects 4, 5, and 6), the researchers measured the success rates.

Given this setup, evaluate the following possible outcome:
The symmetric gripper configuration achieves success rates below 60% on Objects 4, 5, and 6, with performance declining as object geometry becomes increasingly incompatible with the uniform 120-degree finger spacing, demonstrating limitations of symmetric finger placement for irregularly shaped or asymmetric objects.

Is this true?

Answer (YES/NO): YES